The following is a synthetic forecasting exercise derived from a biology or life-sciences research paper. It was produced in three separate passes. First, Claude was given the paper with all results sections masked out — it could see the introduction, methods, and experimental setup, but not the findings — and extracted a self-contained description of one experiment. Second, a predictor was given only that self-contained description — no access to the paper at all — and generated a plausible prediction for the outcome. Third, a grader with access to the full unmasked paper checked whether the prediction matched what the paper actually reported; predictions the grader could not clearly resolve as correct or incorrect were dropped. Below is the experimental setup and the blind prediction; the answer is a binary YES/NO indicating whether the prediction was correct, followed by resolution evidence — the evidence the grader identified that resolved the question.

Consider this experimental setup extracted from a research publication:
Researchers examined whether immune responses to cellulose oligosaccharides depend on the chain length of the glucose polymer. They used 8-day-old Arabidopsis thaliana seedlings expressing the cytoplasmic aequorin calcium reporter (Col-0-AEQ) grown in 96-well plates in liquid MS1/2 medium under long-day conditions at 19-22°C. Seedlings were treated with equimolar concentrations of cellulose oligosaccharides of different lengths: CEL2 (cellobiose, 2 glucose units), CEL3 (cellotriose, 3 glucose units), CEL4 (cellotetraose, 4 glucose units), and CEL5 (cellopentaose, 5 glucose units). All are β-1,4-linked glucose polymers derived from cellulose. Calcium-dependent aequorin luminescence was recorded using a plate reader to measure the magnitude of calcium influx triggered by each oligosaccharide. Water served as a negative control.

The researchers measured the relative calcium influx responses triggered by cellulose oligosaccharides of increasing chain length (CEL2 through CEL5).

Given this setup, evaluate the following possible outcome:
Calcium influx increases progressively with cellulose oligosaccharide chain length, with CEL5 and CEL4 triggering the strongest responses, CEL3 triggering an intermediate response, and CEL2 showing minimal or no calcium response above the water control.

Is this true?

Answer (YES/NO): NO